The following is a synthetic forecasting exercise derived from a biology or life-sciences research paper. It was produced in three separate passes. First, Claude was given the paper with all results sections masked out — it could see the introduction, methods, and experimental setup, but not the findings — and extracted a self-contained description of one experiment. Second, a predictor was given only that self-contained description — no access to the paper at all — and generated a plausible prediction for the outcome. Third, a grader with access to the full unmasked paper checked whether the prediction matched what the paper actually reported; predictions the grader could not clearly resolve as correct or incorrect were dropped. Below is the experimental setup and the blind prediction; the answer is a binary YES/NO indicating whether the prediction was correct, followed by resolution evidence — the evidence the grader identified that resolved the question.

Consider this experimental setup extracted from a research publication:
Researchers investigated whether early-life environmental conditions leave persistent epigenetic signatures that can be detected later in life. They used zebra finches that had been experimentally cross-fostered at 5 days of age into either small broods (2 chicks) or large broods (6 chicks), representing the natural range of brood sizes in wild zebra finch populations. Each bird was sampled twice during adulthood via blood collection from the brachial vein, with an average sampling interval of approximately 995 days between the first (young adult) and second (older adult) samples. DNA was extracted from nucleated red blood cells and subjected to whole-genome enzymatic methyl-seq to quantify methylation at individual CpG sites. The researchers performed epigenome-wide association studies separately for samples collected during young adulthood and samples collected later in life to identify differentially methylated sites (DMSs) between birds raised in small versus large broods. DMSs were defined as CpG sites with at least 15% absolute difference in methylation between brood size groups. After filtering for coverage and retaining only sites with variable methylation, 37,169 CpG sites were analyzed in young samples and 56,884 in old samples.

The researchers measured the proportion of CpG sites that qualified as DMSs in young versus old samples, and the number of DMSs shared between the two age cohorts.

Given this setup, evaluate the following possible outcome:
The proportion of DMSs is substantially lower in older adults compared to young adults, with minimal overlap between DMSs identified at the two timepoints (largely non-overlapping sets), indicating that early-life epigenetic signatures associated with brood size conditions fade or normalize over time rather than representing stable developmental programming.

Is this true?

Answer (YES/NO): NO